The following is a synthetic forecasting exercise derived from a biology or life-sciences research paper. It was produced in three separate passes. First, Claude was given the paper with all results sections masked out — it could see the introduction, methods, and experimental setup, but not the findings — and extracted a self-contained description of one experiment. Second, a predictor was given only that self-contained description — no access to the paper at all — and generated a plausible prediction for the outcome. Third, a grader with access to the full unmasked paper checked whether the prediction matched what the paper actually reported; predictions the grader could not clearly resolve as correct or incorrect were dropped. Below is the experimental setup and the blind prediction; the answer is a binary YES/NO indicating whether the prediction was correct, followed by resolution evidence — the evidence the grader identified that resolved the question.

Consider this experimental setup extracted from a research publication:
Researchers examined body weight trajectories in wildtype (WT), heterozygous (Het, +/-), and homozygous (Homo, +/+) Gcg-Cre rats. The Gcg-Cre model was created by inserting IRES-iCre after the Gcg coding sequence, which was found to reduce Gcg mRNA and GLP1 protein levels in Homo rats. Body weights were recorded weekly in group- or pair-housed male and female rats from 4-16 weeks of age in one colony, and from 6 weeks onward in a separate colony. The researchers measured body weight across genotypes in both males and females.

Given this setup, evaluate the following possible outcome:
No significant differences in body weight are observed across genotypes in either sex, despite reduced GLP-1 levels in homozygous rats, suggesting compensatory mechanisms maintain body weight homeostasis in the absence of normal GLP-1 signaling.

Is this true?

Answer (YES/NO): NO